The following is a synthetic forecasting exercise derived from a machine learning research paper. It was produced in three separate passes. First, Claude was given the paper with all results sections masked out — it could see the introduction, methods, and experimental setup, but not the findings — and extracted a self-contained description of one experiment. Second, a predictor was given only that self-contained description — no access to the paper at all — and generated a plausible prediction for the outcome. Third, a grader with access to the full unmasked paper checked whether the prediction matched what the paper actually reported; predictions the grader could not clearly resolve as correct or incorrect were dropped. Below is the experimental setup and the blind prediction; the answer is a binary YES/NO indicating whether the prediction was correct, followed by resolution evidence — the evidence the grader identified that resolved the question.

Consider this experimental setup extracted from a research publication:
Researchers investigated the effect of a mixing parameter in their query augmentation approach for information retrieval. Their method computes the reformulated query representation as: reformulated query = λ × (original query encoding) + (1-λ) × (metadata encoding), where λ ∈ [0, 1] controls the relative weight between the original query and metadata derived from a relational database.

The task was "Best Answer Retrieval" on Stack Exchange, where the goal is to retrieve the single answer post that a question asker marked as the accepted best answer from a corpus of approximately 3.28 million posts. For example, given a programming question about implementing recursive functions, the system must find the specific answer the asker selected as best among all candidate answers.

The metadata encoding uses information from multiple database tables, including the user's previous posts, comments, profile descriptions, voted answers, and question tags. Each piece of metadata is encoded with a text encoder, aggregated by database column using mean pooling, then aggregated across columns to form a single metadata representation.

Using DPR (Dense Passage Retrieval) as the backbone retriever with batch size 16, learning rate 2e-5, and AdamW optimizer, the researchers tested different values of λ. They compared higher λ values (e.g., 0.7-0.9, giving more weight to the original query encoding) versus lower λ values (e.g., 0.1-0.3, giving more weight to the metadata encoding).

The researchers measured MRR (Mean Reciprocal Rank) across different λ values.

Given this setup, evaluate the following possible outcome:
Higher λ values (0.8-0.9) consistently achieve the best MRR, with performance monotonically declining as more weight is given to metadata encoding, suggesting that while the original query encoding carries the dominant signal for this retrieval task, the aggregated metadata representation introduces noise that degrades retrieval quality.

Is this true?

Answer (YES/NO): NO